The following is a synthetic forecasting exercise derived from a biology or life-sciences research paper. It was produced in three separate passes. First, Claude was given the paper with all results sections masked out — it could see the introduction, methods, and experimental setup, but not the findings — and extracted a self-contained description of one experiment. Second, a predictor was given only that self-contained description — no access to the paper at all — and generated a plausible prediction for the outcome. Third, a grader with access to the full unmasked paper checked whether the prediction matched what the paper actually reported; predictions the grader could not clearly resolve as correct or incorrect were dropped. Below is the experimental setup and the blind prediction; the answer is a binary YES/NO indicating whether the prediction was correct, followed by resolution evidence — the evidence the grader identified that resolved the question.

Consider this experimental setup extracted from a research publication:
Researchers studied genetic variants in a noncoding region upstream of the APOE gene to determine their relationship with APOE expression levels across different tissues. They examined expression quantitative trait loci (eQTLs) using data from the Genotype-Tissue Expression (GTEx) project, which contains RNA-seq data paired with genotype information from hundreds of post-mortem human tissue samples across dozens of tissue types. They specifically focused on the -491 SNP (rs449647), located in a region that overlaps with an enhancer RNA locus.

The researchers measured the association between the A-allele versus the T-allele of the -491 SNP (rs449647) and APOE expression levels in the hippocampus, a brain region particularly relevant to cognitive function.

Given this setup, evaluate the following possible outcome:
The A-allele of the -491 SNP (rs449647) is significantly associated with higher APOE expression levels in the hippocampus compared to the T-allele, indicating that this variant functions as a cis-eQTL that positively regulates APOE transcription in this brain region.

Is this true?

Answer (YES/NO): NO